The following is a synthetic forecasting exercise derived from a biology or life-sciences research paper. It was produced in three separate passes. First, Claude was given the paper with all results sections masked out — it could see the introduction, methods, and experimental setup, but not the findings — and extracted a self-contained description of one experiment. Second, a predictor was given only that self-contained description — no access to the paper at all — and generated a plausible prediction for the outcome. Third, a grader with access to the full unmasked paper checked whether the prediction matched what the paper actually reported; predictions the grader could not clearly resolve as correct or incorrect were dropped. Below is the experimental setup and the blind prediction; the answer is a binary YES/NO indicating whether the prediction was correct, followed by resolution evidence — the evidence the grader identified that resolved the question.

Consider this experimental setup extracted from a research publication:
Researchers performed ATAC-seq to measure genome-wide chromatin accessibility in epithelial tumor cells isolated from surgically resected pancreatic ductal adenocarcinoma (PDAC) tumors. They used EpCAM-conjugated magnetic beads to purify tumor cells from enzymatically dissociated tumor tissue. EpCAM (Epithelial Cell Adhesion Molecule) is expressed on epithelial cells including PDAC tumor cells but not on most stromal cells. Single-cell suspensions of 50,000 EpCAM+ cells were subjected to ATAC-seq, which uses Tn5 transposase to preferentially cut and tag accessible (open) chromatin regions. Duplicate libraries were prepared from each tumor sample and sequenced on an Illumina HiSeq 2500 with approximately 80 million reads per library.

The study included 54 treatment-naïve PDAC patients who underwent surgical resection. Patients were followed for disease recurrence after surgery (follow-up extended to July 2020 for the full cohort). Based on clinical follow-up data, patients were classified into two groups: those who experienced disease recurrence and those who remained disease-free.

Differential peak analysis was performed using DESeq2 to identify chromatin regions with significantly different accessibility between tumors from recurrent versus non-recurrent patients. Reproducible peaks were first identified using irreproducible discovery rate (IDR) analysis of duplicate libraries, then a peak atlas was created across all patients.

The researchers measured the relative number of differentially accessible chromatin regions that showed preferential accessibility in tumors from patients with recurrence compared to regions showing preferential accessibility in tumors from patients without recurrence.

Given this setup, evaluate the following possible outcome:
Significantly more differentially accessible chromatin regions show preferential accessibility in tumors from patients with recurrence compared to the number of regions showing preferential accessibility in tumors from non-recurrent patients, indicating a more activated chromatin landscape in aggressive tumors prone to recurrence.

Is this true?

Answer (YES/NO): NO